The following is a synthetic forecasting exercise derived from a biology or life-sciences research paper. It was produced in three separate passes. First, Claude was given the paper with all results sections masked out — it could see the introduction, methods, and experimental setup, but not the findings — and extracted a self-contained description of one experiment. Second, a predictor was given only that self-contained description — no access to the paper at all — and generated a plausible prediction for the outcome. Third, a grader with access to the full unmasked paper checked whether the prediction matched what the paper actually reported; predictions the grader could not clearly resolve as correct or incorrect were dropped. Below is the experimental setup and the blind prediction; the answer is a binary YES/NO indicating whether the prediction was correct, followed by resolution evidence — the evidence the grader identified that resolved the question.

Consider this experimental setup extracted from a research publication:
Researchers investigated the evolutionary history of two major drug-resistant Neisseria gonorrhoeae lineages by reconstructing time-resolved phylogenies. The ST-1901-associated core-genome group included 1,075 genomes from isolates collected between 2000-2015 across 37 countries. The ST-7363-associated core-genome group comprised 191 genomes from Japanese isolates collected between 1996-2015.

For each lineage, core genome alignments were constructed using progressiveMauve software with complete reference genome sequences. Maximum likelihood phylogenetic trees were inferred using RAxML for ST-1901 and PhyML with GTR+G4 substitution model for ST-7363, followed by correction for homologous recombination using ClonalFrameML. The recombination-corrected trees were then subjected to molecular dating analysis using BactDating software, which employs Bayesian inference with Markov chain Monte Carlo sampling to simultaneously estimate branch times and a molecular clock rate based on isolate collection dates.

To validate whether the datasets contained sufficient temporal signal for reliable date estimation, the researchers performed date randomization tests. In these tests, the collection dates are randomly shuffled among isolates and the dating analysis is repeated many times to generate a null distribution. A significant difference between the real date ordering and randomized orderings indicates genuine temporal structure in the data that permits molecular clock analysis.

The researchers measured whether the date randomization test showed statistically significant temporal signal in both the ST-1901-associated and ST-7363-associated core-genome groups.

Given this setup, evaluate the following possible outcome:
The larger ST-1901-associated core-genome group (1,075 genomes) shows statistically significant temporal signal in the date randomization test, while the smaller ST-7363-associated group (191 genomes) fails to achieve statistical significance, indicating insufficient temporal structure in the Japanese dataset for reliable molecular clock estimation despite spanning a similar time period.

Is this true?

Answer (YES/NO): NO